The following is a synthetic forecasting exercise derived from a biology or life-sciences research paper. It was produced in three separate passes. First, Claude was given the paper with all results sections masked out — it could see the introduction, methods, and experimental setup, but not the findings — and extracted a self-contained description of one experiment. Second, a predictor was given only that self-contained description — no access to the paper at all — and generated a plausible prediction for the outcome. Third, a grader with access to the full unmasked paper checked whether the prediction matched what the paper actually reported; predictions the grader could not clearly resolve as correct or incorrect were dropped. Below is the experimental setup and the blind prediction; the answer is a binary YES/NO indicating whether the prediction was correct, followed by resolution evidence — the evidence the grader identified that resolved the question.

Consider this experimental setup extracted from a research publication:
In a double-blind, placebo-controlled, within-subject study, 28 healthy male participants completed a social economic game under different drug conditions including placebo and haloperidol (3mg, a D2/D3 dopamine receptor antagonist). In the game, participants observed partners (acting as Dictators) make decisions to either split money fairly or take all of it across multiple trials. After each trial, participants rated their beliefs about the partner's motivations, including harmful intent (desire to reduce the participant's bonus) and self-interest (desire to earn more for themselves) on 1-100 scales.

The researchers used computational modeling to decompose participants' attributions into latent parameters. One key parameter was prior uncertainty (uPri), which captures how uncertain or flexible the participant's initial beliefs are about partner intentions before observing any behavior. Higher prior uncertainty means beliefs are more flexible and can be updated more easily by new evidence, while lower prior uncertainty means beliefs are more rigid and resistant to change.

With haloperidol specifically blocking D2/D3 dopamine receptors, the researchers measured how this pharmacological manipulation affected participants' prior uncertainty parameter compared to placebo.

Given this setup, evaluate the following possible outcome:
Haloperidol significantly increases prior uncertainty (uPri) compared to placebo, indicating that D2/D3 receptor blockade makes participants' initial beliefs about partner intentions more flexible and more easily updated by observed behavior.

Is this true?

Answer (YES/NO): NO